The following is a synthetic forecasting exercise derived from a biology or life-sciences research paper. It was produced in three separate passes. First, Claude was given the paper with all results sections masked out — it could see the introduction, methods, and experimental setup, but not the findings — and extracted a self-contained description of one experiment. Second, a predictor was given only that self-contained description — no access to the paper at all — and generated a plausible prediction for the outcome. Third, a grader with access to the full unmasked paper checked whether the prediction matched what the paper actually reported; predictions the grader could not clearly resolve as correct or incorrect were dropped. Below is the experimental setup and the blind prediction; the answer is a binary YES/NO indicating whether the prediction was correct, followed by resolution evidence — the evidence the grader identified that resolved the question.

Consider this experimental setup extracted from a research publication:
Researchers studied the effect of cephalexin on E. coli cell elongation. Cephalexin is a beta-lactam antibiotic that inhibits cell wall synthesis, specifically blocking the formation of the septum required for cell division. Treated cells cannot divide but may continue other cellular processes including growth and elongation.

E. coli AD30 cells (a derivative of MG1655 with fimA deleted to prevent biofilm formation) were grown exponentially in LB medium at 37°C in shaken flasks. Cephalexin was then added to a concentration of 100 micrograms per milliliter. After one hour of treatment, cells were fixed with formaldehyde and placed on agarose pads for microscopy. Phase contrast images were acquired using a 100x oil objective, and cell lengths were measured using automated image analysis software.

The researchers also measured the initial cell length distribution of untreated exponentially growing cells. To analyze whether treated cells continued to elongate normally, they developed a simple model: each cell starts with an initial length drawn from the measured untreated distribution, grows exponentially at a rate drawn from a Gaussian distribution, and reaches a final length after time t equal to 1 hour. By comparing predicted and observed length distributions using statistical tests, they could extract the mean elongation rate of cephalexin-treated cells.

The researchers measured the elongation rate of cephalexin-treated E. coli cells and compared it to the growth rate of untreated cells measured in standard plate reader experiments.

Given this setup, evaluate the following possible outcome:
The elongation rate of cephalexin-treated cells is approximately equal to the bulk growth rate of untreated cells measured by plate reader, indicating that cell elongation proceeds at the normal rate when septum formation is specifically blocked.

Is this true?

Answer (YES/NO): YES